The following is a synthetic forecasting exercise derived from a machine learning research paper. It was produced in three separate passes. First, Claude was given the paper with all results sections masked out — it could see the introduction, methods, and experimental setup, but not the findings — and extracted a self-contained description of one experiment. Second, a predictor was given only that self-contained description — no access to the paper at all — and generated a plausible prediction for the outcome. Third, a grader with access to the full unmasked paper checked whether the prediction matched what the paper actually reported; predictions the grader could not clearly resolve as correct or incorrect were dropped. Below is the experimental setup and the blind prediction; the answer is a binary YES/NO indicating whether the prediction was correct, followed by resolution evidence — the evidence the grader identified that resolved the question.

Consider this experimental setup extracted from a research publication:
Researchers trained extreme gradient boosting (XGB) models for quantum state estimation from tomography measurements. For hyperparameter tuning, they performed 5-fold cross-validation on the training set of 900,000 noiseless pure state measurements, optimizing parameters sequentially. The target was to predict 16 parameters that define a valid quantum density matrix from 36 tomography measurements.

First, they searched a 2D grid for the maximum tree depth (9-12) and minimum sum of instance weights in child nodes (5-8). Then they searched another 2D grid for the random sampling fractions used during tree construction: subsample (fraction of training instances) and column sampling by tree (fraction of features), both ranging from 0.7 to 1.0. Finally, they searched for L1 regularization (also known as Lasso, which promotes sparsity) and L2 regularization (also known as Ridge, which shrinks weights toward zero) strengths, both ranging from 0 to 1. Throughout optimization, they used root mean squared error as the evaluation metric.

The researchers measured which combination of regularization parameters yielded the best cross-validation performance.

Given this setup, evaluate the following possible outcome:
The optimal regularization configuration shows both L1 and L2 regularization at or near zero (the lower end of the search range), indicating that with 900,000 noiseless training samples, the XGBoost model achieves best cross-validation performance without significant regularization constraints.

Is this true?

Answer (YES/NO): NO